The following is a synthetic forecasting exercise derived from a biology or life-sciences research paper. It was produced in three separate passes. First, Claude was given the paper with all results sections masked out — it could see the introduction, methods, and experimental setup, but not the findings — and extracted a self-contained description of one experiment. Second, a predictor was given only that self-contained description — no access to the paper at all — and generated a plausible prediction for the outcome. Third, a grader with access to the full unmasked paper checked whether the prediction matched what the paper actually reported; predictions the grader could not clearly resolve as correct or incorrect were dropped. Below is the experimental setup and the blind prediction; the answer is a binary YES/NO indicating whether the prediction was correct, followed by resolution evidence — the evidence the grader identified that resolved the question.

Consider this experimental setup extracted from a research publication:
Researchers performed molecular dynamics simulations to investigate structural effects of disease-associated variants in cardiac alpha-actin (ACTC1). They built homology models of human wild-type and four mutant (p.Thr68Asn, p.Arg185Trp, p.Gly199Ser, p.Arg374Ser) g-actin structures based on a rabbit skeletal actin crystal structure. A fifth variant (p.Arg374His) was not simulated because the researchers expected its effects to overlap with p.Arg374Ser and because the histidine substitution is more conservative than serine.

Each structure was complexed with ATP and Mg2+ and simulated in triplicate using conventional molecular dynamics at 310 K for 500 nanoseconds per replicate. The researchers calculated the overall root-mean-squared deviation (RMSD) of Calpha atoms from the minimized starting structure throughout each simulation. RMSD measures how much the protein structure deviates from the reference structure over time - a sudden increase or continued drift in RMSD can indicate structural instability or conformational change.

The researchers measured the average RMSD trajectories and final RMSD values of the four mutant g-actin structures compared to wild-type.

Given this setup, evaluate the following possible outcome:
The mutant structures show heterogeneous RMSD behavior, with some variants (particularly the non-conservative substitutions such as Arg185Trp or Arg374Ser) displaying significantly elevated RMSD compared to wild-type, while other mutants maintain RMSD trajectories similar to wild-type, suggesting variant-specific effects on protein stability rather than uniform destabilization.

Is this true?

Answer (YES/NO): NO